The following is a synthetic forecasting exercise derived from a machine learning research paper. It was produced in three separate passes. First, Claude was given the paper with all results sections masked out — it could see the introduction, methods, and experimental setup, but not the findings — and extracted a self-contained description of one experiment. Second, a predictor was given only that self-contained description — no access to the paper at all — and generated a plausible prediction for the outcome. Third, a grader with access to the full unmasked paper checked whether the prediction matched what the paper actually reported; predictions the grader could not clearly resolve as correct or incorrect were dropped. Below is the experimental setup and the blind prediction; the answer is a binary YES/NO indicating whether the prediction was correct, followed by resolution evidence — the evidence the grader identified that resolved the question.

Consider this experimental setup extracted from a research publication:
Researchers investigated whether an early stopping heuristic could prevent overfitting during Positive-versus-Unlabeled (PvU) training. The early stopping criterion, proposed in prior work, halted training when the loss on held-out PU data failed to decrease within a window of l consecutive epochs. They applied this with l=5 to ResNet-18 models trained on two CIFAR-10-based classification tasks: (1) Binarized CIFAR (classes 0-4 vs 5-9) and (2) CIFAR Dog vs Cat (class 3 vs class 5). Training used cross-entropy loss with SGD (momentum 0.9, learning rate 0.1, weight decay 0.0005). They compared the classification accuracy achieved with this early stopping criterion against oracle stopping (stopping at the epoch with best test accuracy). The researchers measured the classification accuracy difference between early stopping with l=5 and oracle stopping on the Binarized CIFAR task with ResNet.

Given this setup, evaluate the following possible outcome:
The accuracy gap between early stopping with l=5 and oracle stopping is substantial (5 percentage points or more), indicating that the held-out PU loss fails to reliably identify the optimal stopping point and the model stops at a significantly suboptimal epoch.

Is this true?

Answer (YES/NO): YES